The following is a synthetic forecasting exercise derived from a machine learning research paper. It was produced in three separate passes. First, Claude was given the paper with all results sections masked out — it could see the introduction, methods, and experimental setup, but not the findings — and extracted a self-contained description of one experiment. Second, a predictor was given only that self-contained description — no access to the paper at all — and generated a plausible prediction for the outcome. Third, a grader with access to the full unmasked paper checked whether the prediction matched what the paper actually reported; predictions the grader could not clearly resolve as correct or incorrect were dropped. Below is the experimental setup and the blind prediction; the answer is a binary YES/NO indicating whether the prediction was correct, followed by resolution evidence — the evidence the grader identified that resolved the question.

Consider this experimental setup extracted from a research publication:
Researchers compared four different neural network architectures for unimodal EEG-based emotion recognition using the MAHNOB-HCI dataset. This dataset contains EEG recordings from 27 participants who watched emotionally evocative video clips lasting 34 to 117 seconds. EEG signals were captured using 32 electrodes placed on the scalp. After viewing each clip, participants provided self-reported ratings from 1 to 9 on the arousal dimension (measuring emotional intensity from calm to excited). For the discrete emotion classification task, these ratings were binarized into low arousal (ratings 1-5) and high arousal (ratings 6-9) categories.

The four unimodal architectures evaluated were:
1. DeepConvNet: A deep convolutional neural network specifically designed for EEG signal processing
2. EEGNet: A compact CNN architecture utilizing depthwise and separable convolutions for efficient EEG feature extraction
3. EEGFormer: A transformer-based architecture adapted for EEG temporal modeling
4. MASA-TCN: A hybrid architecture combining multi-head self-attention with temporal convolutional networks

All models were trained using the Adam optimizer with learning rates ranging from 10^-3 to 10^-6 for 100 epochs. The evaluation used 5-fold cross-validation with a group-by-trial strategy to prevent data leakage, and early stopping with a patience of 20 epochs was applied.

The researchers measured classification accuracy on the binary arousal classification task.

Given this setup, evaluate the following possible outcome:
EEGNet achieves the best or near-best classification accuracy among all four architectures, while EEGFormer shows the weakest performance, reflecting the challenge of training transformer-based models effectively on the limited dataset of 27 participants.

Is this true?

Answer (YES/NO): NO